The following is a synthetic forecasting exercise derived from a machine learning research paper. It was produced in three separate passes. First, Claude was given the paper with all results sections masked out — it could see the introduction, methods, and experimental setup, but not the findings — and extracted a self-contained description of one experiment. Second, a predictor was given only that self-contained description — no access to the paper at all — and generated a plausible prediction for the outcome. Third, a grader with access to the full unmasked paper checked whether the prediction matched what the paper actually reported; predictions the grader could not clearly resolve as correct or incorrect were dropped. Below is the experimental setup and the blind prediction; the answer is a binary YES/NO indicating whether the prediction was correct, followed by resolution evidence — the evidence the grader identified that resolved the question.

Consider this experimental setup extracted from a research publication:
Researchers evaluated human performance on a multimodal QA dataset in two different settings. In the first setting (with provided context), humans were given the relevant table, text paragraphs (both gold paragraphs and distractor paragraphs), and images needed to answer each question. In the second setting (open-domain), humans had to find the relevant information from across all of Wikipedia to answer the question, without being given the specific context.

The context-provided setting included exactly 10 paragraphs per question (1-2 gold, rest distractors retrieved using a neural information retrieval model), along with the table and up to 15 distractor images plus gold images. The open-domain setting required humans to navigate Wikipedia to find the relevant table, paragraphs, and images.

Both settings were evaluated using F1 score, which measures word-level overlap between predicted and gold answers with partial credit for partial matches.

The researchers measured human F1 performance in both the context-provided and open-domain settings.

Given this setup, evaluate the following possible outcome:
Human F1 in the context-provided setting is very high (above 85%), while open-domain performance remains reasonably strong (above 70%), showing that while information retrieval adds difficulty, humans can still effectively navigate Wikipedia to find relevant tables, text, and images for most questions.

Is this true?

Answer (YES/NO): YES